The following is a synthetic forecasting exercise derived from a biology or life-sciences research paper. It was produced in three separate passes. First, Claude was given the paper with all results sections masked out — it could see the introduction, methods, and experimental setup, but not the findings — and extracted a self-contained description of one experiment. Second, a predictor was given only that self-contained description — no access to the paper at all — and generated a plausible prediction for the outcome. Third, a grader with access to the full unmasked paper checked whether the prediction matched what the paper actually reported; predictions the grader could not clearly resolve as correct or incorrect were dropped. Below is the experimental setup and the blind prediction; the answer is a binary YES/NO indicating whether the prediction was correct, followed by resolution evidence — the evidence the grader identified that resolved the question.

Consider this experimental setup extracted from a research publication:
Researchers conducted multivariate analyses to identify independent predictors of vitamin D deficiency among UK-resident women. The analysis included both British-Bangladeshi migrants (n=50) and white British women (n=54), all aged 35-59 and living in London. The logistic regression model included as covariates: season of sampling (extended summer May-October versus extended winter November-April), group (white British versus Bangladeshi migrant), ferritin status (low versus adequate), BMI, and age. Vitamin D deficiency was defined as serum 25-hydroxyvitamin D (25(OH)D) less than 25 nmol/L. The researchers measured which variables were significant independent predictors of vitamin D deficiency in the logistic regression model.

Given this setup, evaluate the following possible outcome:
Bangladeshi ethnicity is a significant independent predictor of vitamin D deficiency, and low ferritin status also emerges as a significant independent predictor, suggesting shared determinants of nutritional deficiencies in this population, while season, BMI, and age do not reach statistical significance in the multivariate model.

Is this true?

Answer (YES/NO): NO